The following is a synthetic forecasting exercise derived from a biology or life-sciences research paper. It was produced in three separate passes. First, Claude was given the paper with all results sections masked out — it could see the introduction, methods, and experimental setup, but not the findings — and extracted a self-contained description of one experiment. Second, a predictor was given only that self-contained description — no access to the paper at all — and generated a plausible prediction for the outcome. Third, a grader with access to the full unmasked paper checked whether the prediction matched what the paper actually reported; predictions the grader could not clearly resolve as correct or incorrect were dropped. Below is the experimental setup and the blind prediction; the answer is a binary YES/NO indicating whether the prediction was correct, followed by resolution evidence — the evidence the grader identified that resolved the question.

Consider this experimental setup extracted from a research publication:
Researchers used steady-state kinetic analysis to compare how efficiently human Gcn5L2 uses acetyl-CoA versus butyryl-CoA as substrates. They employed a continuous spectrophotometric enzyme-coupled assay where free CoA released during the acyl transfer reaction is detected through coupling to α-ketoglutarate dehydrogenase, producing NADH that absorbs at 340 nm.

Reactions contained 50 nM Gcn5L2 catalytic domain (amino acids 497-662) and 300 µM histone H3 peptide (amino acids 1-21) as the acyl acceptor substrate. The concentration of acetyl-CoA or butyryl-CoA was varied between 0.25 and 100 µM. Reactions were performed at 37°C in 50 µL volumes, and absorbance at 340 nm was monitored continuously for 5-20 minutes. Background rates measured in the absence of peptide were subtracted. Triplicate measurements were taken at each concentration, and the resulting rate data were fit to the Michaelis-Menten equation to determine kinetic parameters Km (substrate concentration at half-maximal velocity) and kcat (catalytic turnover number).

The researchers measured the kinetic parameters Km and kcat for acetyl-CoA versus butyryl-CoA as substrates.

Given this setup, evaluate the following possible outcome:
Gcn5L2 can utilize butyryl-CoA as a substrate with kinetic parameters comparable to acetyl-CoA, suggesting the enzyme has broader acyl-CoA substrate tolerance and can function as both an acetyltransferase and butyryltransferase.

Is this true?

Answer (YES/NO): NO